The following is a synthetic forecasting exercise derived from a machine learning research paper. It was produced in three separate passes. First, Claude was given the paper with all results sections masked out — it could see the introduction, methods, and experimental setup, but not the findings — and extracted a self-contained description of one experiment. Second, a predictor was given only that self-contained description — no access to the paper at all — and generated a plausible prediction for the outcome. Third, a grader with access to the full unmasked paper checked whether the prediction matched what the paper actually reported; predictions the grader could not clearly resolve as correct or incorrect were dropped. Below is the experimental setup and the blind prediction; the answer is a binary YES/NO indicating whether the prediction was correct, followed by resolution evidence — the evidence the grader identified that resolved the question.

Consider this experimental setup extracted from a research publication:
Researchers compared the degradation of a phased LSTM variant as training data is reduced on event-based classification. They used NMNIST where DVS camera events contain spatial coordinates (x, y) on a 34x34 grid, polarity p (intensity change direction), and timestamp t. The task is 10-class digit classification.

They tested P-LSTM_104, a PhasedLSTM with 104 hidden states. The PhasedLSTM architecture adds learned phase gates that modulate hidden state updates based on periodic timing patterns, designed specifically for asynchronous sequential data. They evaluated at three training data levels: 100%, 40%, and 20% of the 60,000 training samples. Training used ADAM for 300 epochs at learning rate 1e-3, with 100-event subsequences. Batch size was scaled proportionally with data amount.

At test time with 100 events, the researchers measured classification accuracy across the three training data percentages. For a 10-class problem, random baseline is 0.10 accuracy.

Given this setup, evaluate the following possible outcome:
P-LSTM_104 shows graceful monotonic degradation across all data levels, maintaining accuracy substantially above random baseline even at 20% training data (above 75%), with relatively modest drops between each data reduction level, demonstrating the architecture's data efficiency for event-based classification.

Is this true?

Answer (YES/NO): NO